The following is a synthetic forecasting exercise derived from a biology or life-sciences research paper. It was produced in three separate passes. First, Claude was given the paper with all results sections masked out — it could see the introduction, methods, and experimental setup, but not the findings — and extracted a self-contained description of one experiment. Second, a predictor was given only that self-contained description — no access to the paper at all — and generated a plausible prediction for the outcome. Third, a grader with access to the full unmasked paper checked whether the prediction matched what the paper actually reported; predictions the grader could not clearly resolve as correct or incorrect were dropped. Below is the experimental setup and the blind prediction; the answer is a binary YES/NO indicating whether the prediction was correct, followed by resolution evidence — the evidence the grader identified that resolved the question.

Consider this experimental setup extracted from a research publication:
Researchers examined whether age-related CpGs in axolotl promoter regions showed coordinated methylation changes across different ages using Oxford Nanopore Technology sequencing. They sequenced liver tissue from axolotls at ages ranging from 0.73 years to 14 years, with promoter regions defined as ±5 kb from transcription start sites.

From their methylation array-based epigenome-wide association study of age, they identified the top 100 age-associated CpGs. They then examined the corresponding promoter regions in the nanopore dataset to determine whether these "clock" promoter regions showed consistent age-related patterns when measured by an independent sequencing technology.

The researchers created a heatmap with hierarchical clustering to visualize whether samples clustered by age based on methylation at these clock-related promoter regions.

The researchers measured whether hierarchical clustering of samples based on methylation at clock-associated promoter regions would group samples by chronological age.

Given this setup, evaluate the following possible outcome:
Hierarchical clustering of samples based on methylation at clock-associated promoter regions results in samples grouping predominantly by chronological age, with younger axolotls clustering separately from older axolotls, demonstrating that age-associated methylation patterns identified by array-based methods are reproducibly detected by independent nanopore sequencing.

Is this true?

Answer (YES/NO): NO